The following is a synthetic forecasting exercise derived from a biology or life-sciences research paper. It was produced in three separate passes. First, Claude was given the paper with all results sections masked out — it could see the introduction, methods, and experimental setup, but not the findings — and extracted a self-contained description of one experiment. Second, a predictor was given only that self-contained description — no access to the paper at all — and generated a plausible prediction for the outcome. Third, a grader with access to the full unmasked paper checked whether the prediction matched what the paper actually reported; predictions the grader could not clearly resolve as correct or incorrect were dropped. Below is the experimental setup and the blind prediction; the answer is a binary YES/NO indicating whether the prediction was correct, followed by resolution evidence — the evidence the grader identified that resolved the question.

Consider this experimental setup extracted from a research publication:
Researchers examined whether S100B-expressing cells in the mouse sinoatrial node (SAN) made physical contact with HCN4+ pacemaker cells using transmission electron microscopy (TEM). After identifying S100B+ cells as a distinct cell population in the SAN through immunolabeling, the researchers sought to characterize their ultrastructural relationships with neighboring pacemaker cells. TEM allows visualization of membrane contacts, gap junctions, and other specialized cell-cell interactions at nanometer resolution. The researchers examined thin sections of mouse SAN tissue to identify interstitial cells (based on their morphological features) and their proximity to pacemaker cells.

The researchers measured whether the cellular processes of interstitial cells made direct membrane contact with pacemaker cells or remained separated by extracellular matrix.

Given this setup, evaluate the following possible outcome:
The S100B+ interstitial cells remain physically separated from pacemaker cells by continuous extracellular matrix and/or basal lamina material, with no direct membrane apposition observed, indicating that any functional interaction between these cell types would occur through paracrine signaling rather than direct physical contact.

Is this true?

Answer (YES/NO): NO